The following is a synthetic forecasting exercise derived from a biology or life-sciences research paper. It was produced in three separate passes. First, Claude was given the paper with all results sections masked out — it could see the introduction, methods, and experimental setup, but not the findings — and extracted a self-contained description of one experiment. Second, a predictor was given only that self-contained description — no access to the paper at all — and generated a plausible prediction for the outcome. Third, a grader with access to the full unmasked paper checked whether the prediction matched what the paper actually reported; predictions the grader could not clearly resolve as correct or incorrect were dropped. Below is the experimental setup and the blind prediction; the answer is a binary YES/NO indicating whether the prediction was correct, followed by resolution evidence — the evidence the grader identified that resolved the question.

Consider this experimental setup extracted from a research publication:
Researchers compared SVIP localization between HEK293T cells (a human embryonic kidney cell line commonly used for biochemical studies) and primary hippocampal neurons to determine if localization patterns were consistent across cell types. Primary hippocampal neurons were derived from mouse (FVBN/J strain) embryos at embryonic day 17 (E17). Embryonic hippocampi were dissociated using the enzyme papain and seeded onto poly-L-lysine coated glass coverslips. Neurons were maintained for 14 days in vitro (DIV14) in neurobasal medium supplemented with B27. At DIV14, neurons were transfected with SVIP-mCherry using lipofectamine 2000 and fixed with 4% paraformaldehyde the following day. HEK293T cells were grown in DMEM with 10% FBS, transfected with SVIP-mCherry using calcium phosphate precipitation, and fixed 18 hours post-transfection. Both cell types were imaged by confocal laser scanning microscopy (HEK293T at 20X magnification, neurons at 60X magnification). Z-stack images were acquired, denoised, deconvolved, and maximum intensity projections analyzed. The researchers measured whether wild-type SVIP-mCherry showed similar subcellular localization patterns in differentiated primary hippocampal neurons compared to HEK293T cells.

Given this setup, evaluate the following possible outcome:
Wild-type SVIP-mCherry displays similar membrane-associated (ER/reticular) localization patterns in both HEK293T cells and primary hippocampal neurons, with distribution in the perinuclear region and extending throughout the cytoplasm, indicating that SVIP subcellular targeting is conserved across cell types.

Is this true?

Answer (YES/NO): NO